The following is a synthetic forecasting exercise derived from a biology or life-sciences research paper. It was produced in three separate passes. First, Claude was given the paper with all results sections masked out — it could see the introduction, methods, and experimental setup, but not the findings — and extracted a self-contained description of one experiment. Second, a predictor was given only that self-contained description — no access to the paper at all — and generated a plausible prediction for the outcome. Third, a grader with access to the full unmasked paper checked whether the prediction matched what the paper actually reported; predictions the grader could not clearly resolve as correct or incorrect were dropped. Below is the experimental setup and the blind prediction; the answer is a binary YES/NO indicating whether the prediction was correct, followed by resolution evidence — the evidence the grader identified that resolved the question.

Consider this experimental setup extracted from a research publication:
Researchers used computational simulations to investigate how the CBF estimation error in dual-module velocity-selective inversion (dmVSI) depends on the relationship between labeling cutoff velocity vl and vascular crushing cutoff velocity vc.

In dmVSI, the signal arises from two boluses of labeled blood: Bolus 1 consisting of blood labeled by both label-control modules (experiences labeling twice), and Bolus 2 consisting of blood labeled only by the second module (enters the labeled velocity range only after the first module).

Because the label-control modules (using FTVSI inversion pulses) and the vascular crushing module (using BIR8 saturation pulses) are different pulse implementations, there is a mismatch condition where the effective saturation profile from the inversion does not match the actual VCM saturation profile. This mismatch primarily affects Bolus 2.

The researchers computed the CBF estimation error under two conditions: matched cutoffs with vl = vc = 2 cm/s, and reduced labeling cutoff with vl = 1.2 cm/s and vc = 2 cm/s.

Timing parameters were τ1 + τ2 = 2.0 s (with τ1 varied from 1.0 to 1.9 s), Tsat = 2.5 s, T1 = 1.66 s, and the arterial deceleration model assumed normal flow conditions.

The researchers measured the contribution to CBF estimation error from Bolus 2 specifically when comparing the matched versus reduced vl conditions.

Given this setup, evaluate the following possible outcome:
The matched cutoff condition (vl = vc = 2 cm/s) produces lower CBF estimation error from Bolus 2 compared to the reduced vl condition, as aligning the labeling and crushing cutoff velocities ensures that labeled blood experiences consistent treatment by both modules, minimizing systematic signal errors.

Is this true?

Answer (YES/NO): NO